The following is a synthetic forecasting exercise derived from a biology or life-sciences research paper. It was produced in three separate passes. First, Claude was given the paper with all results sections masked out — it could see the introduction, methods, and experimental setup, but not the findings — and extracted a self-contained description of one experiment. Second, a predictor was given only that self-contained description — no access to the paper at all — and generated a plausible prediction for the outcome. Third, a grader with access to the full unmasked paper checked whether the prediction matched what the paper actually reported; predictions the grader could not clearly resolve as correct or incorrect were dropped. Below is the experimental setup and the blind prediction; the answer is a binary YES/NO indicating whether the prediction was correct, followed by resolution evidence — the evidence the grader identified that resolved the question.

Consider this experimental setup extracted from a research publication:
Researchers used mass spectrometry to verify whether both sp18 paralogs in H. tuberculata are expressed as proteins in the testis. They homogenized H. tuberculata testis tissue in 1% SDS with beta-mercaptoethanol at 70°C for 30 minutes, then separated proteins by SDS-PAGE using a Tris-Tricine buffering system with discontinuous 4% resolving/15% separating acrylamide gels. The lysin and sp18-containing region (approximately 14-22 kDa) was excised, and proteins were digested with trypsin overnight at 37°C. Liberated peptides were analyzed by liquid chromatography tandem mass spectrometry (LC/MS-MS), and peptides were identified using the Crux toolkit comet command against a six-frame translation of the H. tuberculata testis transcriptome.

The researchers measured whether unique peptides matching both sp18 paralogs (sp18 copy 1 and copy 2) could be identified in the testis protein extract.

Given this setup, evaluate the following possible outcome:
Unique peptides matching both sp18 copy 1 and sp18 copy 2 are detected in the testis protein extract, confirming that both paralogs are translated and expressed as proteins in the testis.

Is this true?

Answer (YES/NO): NO